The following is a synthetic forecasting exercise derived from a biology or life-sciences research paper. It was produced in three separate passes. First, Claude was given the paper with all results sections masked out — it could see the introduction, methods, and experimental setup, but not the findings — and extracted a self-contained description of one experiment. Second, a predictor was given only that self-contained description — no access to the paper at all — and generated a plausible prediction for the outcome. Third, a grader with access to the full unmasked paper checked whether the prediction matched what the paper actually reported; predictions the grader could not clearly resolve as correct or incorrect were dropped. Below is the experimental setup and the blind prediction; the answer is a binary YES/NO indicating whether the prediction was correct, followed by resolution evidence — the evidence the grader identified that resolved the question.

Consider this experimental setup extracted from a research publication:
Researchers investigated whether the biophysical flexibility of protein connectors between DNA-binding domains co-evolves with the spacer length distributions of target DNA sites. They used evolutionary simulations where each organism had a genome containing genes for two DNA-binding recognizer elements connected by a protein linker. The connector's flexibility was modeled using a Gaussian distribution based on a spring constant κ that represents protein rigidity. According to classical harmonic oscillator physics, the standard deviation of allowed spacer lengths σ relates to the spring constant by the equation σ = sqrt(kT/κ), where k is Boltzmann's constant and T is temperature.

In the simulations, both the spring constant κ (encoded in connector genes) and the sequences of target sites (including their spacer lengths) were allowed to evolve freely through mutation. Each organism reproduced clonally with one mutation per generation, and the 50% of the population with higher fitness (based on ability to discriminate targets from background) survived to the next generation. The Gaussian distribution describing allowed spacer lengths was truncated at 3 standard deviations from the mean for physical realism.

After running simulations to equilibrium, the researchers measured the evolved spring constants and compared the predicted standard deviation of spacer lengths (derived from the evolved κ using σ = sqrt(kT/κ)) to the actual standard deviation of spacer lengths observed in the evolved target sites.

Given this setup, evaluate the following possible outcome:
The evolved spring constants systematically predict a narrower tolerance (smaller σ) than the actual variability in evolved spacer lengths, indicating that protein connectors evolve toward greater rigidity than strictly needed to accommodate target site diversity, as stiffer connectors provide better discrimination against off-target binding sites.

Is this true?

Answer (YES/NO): NO